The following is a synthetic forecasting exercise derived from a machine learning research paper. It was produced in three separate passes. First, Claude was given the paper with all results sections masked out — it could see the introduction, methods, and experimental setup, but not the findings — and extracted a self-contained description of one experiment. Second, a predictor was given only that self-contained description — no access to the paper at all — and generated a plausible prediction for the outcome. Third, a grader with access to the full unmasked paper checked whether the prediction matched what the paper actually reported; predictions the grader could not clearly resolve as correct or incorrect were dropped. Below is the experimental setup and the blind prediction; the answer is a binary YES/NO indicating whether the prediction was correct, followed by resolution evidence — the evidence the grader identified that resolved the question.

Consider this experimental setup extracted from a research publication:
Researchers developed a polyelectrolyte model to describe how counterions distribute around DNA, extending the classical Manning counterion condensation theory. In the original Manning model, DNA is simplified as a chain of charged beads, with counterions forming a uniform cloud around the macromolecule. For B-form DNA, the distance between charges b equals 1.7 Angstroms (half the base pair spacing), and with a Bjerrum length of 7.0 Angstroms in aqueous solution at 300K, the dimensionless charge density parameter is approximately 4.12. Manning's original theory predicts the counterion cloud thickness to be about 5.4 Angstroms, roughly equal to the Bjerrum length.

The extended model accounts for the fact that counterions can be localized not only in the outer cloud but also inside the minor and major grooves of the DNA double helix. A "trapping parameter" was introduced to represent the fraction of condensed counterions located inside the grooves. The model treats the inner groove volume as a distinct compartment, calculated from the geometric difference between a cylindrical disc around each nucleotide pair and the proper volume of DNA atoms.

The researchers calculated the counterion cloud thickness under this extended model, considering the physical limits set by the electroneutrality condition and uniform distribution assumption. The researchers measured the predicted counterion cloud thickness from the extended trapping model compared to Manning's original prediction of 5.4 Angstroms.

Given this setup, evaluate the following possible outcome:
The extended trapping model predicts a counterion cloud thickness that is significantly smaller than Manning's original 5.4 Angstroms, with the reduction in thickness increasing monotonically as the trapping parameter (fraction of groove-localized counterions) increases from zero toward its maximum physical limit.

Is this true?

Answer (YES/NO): NO